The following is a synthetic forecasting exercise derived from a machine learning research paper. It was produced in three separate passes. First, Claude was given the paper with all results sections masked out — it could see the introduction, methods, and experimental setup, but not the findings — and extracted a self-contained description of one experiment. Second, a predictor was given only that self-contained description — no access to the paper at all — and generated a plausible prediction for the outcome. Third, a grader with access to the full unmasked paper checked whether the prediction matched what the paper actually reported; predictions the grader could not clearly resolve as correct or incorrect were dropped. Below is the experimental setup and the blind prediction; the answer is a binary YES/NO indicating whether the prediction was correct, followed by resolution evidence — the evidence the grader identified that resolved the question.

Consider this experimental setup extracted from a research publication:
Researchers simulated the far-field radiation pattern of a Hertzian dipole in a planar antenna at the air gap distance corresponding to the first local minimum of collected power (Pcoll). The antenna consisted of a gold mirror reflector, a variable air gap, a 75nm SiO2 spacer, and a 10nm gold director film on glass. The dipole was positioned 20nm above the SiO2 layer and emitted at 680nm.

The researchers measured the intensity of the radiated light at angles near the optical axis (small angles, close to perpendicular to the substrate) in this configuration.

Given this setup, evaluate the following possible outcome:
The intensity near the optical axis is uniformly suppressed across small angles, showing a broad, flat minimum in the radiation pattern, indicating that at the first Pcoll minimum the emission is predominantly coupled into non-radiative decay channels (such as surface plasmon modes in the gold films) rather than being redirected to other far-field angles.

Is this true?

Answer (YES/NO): NO